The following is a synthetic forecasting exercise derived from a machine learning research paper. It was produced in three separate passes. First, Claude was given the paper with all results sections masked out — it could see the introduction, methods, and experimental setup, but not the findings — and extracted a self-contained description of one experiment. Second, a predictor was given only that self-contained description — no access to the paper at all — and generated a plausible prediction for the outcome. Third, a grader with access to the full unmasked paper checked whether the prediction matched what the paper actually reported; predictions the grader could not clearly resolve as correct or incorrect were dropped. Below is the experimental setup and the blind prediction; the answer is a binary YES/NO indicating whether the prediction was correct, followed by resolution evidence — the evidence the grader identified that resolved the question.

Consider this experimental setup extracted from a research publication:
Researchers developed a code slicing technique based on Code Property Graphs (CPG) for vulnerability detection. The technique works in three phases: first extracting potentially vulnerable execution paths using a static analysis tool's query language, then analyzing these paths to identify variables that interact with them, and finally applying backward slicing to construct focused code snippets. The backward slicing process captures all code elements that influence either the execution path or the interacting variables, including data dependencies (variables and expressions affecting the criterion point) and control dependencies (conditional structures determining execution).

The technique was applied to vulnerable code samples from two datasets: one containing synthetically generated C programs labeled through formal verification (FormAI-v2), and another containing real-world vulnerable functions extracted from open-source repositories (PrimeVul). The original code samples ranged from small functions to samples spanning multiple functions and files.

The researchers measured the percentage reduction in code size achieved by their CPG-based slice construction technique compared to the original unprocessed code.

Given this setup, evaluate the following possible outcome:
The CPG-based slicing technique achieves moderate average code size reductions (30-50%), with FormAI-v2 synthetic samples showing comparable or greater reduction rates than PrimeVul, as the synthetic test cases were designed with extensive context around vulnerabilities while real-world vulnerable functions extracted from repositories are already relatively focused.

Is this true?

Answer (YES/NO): NO